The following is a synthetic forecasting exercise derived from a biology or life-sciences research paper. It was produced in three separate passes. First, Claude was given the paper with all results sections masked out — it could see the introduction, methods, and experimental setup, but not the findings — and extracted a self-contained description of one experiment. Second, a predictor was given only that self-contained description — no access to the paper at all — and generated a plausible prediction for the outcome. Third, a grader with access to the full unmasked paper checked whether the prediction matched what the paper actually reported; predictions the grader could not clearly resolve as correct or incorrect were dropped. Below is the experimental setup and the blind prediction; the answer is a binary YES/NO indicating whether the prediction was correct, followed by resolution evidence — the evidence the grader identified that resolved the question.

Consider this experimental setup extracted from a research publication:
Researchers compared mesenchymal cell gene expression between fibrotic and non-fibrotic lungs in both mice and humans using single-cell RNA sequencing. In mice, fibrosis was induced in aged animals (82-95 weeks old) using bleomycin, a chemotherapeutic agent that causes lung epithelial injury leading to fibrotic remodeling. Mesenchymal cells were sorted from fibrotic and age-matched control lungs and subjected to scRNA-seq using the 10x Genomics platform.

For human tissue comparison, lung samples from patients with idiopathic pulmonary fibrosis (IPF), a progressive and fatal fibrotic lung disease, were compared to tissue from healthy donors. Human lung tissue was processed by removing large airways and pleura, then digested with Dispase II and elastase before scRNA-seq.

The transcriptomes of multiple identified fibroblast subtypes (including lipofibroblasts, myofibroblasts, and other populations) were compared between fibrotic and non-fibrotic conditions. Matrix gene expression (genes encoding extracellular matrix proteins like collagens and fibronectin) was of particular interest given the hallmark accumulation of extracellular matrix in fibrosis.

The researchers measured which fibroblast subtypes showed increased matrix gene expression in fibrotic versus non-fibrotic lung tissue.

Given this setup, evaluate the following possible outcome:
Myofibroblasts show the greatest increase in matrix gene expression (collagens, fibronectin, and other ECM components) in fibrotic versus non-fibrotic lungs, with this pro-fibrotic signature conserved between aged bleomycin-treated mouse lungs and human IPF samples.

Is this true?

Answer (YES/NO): NO